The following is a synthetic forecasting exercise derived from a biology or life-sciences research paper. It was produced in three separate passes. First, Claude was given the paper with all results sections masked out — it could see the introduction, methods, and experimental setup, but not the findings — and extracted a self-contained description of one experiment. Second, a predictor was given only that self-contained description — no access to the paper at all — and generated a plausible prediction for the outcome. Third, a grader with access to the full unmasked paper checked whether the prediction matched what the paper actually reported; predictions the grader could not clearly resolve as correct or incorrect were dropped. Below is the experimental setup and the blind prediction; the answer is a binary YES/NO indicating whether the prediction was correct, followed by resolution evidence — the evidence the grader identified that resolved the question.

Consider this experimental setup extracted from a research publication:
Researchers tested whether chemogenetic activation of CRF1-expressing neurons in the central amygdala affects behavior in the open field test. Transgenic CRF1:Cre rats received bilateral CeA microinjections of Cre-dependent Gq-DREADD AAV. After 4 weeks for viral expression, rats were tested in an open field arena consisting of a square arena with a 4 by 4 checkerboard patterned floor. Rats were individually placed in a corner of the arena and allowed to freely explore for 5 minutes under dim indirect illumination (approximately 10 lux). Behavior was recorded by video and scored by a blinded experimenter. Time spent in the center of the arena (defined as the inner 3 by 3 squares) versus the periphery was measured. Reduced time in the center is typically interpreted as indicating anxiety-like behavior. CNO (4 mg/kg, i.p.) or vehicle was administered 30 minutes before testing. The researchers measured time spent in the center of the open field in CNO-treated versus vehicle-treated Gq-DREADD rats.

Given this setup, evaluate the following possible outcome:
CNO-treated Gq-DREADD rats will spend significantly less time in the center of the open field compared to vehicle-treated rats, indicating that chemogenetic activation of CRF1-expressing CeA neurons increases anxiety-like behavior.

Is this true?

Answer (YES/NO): YES